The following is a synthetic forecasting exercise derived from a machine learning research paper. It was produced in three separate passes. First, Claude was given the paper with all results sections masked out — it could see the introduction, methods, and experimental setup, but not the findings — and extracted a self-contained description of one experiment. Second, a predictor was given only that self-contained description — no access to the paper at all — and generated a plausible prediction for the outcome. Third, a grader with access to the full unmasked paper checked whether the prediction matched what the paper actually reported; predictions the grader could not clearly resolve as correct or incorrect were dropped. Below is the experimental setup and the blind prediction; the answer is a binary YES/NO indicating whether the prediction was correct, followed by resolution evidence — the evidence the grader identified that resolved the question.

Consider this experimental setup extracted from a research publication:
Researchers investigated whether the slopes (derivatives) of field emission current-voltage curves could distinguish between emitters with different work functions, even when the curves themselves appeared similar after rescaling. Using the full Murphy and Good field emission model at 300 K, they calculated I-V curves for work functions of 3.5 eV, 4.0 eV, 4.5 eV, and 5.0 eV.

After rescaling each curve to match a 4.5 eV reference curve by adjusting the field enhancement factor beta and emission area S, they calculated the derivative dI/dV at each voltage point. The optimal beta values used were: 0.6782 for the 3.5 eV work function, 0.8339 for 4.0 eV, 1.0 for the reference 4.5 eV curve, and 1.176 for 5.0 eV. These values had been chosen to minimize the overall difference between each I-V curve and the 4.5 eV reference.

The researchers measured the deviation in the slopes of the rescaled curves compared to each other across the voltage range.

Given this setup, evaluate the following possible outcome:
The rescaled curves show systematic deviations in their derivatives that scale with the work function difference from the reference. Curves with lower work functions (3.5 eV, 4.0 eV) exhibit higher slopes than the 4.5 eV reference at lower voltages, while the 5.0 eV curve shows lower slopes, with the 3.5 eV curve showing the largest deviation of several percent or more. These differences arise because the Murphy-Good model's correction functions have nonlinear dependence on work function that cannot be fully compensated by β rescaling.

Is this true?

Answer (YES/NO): NO